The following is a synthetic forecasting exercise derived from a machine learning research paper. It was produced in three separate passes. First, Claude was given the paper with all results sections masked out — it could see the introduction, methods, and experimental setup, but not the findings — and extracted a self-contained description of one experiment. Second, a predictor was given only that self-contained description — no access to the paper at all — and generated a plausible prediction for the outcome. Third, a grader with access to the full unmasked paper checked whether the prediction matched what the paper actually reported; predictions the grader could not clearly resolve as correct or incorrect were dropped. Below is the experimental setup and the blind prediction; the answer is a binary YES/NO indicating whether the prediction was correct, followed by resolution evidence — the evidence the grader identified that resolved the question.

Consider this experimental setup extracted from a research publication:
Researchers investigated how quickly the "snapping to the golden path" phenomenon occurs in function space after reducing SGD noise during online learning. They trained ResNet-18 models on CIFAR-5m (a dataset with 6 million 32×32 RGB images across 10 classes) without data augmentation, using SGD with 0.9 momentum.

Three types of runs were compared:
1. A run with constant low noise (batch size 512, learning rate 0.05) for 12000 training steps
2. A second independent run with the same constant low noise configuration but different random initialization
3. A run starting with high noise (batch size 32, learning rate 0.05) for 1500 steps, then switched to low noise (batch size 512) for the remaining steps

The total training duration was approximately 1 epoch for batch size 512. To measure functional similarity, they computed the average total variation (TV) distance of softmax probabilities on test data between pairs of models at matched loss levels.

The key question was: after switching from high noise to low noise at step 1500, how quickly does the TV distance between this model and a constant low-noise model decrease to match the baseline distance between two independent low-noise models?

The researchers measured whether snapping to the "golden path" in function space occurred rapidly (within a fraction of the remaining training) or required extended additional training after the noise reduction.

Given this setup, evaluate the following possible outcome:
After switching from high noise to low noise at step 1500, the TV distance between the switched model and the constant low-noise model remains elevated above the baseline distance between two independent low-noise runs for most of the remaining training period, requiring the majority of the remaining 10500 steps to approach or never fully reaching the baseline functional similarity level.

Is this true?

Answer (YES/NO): NO